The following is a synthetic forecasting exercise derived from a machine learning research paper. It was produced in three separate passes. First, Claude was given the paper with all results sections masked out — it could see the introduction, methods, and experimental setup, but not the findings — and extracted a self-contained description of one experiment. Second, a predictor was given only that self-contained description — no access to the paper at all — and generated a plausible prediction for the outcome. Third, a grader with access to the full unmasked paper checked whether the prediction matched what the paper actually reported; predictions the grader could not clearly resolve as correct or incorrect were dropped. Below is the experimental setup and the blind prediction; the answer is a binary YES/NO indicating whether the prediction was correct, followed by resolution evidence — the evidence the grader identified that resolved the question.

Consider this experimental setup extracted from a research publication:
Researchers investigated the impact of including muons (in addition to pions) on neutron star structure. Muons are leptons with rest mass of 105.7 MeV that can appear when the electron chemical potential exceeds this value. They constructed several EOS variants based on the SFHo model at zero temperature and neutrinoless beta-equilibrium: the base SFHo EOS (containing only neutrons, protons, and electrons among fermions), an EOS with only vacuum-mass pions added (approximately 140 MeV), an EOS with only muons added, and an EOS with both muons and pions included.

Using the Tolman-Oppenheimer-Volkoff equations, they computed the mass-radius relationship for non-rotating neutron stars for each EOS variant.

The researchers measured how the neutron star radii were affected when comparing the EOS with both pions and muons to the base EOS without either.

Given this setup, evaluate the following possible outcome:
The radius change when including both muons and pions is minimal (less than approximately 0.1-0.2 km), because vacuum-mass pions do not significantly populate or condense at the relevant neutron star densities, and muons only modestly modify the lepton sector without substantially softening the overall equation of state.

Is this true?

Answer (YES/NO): NO